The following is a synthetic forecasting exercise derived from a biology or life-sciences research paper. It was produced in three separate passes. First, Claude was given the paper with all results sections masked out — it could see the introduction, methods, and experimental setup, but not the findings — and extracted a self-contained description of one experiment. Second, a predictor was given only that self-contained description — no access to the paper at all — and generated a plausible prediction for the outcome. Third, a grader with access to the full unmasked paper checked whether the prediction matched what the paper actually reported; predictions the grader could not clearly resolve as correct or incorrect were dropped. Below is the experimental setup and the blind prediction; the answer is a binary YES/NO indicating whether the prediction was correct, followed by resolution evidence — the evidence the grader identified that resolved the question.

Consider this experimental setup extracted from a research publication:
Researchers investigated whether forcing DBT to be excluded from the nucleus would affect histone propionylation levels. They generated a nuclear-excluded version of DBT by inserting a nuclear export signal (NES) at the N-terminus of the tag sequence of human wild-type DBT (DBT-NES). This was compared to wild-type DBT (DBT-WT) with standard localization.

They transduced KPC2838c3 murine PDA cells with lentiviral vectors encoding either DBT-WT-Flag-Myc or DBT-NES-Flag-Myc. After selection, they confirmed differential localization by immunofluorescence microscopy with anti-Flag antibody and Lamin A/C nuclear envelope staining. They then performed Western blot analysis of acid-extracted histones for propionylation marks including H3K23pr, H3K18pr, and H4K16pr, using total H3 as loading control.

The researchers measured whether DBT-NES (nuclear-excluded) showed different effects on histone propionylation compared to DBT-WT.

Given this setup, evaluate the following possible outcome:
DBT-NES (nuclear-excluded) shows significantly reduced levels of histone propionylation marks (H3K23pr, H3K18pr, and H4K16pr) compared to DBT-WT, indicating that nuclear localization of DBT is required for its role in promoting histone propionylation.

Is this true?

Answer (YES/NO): YES